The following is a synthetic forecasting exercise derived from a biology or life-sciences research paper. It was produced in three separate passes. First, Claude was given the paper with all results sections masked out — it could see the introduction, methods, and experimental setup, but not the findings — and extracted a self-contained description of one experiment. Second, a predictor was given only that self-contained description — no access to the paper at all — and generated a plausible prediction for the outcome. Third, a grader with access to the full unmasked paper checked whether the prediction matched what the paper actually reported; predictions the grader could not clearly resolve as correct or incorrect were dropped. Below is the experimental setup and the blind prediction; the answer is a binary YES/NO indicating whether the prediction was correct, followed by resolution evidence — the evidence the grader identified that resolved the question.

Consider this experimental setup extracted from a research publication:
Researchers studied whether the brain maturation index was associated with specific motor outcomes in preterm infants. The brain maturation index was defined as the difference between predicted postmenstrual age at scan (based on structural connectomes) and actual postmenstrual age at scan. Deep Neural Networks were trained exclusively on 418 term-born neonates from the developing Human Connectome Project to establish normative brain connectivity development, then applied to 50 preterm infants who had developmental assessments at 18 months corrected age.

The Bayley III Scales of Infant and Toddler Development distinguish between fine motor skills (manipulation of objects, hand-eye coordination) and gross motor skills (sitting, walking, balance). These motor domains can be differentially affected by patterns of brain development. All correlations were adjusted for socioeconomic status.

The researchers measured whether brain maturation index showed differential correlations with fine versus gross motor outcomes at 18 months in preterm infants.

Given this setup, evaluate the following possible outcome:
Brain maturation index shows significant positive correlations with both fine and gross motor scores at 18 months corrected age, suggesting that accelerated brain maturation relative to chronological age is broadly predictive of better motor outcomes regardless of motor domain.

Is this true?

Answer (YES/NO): NO